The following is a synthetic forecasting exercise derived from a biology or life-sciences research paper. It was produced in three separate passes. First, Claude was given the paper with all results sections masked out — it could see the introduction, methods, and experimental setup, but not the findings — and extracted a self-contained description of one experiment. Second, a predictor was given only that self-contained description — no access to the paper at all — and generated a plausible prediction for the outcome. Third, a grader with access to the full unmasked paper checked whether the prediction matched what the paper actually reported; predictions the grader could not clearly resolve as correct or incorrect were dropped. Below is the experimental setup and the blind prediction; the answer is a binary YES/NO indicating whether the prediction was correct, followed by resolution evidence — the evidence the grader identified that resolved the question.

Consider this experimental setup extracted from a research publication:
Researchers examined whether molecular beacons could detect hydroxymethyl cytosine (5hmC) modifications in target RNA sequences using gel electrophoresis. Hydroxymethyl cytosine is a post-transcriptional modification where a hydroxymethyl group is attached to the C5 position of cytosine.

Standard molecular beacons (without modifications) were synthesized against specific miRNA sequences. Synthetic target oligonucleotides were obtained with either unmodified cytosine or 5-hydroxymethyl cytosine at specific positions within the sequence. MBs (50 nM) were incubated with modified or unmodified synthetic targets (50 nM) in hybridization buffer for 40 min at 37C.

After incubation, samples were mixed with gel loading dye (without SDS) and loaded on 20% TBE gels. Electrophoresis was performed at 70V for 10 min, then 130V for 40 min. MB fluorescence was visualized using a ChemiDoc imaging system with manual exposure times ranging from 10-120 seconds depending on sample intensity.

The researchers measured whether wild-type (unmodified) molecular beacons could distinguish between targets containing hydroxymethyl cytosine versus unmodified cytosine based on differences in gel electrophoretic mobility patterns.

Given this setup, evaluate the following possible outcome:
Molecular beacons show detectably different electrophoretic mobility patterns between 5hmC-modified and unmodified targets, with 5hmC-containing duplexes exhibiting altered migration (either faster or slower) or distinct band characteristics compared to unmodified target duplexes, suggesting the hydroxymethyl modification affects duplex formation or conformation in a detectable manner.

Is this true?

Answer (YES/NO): YES